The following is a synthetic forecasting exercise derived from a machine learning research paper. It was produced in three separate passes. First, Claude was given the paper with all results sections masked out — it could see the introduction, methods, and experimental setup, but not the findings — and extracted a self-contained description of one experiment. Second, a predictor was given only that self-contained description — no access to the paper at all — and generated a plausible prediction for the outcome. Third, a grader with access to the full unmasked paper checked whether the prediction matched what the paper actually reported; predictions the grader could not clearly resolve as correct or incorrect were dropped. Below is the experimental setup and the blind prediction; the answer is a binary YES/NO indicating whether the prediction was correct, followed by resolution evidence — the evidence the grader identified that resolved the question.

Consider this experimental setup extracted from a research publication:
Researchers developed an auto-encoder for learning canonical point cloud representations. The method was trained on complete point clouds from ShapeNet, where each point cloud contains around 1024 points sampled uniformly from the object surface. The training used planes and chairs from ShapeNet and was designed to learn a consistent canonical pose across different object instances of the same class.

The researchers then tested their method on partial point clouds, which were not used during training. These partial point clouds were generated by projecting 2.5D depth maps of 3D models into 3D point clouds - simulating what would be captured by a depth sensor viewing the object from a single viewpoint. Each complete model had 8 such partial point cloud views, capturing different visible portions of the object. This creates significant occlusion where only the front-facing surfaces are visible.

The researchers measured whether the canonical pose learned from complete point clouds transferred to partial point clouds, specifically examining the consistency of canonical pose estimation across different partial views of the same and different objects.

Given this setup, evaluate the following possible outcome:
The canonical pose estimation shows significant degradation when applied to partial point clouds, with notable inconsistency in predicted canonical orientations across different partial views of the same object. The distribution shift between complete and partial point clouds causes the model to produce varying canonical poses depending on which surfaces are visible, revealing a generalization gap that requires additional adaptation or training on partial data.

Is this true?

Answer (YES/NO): NO